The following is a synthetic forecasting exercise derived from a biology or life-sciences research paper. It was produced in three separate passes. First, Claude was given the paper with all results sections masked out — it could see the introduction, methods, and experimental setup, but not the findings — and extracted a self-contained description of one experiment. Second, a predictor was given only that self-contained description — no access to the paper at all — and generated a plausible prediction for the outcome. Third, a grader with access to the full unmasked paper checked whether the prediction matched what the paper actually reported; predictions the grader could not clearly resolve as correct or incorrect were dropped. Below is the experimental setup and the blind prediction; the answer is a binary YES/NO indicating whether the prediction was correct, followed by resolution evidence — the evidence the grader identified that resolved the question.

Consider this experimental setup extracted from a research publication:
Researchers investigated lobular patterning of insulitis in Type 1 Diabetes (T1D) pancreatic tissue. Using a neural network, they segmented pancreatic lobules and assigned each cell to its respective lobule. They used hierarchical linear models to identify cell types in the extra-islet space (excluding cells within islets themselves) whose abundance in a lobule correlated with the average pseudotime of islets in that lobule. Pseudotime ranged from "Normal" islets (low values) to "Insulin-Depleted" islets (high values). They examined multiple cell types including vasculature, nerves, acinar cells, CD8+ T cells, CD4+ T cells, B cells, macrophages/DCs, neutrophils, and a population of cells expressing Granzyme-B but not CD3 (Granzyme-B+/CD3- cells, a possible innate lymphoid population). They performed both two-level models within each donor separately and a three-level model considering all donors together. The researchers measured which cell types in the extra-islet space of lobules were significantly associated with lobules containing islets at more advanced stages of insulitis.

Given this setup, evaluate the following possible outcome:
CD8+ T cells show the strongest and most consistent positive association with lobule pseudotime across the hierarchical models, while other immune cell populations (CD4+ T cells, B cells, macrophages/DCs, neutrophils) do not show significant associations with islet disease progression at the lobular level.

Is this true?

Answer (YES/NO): NO